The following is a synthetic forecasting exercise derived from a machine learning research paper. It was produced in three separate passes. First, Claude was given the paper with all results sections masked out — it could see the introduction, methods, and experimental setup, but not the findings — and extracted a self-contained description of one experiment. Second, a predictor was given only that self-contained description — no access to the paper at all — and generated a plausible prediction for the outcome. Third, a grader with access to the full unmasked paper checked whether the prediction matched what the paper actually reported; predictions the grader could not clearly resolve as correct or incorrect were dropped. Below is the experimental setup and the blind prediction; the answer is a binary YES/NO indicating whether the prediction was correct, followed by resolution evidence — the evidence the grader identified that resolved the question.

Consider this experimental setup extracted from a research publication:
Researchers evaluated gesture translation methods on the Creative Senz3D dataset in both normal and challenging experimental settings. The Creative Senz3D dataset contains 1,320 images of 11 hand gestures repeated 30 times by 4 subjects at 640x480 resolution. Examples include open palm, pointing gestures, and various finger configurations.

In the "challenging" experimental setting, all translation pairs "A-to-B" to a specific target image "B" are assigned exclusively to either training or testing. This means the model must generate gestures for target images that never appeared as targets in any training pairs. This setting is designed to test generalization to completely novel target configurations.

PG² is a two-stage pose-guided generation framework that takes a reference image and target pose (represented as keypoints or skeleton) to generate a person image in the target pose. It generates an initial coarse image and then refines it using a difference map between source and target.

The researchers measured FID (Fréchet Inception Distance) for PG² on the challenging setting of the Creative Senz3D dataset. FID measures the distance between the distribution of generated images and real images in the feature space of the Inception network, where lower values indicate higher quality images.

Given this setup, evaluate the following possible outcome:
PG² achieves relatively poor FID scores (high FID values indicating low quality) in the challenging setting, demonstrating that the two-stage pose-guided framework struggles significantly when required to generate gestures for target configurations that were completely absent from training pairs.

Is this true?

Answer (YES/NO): YES